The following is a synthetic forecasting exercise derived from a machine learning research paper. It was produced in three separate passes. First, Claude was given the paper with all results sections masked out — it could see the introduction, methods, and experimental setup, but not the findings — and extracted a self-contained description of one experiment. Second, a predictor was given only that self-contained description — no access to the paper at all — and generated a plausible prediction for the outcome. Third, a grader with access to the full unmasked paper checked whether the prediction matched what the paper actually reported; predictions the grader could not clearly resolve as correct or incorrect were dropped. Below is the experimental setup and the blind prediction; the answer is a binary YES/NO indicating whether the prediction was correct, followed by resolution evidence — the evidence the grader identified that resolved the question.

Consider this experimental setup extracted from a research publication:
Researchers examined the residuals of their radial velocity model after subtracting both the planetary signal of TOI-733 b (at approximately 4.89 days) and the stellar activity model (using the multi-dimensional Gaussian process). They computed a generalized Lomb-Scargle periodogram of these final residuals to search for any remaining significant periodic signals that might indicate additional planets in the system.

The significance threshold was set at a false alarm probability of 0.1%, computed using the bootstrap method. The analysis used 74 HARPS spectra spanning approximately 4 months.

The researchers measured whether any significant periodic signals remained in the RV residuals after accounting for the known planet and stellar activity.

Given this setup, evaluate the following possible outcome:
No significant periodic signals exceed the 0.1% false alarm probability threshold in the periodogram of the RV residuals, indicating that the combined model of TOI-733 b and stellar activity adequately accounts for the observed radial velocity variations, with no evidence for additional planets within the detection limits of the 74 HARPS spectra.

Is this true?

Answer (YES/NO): YES